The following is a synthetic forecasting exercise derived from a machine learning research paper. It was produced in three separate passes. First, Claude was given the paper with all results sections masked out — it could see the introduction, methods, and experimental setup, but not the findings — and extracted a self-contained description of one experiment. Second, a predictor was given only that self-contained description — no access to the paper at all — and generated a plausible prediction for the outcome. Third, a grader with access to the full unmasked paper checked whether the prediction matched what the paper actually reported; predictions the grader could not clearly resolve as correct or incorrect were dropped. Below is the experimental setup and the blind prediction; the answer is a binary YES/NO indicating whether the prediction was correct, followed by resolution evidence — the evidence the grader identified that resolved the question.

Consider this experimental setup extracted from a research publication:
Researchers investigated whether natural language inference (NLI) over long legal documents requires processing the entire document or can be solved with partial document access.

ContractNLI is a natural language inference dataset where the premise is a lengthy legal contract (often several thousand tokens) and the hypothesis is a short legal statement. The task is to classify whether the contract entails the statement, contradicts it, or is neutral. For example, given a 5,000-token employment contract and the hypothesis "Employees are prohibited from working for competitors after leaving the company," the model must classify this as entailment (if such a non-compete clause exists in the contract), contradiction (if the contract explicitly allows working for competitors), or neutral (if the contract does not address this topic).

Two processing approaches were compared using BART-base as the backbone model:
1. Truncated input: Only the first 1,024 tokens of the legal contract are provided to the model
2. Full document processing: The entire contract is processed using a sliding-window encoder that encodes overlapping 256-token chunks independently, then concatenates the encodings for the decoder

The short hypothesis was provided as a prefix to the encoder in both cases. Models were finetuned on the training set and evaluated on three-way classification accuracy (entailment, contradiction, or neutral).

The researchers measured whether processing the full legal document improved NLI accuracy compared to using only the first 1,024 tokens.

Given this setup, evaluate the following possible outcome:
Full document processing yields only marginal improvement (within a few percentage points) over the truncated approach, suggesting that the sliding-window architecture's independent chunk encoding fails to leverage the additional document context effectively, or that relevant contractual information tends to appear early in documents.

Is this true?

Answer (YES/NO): NO